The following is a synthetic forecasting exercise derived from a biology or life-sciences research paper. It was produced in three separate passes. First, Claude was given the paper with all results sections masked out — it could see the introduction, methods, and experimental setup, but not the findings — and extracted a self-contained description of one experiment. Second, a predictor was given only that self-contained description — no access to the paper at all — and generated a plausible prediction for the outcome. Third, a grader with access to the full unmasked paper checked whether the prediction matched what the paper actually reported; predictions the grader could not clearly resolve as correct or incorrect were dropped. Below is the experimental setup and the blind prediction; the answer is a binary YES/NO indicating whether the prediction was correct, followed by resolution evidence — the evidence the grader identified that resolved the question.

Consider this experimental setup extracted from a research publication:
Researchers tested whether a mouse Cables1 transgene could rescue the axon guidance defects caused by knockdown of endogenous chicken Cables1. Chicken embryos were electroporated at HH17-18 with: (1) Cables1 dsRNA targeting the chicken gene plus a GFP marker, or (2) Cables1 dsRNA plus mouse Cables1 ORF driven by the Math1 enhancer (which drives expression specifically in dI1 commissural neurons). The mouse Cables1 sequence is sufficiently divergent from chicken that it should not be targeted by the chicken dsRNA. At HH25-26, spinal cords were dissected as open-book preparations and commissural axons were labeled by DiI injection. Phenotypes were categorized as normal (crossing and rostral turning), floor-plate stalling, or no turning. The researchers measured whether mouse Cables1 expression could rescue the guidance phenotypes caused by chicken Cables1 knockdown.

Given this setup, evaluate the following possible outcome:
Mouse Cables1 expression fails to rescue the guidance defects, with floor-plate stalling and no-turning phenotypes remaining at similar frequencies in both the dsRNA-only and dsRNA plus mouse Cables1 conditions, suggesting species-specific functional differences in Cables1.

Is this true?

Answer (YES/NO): NO